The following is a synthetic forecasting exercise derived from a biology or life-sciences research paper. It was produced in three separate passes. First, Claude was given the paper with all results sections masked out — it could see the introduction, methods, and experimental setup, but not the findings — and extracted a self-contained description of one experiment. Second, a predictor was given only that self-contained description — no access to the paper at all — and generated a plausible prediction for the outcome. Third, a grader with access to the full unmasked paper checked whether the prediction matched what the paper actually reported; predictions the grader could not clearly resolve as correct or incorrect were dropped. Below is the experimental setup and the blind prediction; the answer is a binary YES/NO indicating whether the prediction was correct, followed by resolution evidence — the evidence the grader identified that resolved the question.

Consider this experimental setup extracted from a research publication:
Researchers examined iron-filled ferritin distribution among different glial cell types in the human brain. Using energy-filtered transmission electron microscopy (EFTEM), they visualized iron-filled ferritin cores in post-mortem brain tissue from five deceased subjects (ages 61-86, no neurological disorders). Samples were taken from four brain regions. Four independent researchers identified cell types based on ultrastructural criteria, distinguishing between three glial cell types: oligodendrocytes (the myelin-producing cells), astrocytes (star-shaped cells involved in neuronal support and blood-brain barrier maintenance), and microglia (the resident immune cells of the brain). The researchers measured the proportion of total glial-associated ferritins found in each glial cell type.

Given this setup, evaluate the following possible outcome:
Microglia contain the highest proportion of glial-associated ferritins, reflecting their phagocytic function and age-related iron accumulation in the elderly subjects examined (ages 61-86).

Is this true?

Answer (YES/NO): NO